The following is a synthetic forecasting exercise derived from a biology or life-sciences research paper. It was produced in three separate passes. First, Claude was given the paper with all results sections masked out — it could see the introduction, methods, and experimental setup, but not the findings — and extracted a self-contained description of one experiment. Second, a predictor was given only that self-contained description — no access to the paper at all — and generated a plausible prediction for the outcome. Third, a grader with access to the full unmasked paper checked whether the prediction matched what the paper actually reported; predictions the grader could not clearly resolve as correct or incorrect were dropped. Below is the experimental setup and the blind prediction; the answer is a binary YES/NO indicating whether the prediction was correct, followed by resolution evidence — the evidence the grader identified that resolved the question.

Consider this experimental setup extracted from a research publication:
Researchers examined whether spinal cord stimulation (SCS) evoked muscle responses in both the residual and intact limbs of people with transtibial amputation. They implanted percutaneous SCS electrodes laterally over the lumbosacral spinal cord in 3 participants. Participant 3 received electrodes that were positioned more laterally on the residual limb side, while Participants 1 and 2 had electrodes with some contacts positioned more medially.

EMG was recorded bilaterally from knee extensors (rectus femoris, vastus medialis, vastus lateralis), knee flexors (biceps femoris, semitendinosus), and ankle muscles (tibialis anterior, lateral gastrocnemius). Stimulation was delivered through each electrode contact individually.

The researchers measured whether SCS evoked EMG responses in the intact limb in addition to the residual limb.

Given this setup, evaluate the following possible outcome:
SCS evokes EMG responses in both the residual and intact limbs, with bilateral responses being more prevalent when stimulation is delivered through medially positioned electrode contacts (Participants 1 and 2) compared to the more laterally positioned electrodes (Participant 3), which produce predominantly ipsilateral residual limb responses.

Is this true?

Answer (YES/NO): YES